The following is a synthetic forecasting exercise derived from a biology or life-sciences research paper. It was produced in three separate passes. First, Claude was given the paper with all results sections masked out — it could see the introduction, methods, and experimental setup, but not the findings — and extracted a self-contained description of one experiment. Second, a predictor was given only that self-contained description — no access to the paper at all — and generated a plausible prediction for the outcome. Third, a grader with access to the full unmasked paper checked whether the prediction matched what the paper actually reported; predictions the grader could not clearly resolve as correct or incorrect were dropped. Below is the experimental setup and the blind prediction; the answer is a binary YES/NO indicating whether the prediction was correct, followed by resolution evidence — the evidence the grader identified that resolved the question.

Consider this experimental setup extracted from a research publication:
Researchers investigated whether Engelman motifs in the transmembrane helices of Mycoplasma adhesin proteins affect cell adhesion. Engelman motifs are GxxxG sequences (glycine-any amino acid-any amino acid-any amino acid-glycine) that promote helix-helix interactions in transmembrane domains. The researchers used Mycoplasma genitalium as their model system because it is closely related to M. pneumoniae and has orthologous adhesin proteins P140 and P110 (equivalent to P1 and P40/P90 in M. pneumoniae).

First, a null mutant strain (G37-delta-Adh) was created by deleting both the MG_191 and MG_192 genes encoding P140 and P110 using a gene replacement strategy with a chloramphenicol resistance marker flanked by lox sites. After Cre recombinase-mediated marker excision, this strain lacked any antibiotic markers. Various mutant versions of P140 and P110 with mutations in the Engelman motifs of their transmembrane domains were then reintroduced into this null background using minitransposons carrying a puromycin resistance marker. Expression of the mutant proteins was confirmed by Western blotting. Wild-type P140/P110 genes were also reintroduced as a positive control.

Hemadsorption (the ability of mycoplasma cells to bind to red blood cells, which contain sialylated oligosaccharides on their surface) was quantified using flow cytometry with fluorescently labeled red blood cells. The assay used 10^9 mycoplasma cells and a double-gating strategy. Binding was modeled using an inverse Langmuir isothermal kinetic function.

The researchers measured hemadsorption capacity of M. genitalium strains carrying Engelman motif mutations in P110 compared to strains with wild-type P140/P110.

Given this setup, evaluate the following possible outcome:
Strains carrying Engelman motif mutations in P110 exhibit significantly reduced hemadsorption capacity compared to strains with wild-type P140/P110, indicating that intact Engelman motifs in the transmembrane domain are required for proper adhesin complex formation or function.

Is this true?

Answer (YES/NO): YES